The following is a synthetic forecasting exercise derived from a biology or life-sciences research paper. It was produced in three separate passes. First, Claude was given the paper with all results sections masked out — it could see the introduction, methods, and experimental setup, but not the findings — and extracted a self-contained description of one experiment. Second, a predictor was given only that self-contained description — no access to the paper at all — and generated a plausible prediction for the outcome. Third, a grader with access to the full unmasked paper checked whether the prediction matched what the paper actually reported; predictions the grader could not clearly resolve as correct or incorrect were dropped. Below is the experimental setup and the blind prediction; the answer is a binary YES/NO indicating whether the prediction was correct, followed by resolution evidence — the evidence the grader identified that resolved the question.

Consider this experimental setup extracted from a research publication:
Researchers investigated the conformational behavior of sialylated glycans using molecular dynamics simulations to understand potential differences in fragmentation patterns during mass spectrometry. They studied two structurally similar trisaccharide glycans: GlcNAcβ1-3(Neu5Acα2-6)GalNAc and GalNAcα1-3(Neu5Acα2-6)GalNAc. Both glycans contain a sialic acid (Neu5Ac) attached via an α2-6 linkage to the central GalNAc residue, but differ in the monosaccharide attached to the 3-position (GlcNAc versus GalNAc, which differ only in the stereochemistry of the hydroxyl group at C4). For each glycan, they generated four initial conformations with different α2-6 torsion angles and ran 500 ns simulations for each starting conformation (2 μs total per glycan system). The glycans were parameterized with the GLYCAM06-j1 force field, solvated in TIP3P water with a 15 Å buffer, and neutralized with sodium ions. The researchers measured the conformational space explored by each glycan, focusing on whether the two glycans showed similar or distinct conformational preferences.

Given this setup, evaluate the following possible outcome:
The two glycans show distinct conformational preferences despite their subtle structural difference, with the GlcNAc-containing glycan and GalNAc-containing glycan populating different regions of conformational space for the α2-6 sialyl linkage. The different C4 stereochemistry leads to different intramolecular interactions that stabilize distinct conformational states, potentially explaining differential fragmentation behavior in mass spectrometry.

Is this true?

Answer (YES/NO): YES